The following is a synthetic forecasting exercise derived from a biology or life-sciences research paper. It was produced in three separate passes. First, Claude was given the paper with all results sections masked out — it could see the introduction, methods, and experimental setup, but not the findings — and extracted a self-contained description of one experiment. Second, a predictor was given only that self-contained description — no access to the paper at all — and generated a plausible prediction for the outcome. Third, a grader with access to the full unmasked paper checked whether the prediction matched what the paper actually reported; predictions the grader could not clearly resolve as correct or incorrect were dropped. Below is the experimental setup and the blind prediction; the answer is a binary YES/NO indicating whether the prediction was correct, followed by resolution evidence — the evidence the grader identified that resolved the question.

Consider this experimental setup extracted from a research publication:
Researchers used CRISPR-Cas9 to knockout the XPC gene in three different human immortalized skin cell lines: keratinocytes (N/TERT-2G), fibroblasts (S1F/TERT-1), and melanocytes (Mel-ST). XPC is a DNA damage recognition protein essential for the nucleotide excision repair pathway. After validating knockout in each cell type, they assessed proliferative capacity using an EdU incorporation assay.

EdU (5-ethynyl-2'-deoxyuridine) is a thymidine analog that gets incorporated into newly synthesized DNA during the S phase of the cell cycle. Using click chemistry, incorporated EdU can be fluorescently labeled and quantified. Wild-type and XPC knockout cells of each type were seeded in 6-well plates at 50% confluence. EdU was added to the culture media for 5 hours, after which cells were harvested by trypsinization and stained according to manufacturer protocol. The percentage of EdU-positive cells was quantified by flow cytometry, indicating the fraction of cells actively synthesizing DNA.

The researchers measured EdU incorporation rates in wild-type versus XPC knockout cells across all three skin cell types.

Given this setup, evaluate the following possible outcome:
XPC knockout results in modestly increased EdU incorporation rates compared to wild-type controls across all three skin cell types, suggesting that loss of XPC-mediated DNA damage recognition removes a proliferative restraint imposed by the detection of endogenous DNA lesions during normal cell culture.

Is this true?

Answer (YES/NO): NO